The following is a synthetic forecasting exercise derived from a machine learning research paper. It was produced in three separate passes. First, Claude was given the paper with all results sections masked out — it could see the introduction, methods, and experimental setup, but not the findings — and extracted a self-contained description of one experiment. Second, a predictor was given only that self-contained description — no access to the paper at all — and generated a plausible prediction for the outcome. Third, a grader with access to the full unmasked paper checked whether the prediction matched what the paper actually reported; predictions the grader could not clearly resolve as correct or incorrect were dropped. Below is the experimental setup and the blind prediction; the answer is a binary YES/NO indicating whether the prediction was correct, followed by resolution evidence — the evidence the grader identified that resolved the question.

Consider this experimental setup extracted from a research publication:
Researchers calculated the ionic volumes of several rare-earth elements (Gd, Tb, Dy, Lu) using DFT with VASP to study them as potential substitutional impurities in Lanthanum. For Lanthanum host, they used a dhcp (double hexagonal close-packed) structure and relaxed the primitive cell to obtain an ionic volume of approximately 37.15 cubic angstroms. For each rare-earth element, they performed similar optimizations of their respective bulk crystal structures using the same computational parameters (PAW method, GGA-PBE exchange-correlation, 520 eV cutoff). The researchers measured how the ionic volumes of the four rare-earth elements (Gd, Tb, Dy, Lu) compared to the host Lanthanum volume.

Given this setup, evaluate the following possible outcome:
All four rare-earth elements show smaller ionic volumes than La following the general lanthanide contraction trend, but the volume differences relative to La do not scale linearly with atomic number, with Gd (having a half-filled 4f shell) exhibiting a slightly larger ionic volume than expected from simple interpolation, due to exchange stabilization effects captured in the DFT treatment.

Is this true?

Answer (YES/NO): NO